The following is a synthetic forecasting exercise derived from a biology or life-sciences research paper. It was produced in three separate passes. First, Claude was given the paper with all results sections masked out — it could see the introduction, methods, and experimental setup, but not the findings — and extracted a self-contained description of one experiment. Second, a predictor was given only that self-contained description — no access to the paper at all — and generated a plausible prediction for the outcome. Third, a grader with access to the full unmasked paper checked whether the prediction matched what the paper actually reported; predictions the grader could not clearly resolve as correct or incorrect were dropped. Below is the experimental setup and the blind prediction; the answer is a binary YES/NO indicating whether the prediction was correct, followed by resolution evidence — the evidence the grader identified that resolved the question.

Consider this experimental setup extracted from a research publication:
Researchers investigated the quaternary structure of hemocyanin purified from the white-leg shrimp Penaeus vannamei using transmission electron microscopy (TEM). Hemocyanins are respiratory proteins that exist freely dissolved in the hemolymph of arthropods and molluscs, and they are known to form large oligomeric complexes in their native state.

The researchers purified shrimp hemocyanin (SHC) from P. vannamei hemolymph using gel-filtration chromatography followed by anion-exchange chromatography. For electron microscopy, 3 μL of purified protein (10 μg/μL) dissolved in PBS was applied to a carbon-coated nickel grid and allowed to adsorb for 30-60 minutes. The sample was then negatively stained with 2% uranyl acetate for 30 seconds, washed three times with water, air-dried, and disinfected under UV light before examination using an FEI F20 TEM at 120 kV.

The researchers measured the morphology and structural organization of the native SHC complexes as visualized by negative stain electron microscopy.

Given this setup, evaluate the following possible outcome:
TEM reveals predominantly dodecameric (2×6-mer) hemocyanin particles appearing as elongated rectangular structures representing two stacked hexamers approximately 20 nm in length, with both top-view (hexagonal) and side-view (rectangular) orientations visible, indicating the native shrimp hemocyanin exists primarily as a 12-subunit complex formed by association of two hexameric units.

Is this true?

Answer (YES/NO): NO